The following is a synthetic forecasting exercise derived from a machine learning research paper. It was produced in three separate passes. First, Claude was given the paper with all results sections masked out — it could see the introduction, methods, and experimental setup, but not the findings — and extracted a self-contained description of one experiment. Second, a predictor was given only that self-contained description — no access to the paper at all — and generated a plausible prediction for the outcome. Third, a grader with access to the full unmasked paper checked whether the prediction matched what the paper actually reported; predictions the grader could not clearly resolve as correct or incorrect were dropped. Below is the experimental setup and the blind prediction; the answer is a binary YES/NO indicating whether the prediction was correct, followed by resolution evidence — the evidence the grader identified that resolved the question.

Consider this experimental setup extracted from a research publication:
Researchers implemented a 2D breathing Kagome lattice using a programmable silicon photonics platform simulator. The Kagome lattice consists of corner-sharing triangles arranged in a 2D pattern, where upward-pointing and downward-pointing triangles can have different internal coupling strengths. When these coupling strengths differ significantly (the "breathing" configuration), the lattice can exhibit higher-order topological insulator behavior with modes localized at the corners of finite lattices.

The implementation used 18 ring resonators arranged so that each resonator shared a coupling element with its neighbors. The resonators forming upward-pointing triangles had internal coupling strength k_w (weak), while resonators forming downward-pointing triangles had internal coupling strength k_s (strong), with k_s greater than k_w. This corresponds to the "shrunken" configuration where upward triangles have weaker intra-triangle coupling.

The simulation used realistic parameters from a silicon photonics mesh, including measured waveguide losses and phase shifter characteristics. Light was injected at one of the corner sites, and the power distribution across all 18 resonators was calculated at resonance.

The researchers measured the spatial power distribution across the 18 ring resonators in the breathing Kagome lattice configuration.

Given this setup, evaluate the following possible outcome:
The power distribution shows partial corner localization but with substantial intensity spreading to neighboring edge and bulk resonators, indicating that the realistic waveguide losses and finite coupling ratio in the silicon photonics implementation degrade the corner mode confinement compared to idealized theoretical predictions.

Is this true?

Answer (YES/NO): NO